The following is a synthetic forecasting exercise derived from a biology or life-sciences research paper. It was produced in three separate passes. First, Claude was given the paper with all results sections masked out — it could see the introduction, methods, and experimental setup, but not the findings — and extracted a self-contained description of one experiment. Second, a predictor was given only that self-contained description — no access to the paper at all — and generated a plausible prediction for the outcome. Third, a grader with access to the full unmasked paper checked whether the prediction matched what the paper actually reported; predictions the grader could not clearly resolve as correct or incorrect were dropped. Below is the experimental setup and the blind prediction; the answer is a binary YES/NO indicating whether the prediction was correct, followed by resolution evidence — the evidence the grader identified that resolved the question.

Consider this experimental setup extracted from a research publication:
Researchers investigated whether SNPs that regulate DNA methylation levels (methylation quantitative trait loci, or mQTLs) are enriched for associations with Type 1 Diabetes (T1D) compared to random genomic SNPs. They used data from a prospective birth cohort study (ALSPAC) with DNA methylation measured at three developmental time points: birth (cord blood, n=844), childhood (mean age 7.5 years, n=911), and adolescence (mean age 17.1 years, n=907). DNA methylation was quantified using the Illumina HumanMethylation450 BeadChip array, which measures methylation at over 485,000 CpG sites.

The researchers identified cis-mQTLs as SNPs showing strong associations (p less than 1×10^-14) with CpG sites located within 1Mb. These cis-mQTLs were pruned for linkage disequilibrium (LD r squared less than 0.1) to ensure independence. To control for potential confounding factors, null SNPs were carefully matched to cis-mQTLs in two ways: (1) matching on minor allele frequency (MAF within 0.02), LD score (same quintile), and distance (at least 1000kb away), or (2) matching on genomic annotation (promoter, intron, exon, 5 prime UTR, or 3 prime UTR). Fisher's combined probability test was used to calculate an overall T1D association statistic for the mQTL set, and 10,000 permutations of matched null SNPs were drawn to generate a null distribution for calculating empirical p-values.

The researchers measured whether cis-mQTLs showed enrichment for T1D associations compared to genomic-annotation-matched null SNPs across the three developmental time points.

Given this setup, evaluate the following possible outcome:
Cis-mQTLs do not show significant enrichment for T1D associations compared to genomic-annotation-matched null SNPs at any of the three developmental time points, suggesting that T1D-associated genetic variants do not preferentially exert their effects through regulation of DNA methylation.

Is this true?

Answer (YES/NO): NO